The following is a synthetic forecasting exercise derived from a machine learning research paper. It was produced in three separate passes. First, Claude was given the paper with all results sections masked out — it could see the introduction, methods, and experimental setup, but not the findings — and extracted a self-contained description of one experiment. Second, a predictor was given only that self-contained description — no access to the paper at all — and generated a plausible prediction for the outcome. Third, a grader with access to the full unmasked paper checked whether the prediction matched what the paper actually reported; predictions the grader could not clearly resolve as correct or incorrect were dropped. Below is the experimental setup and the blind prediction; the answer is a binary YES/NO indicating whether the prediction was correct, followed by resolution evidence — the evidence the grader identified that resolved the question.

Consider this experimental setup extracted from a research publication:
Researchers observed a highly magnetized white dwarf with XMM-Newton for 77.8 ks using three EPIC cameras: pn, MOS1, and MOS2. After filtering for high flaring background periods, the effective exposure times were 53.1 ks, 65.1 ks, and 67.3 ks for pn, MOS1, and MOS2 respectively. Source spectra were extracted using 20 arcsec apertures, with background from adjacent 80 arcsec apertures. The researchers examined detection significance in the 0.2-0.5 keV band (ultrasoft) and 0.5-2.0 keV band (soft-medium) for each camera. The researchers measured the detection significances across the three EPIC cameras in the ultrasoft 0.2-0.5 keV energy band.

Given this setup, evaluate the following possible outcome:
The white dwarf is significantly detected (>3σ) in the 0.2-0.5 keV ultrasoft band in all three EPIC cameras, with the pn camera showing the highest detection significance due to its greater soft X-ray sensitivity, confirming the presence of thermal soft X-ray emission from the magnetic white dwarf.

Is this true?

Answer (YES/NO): NO